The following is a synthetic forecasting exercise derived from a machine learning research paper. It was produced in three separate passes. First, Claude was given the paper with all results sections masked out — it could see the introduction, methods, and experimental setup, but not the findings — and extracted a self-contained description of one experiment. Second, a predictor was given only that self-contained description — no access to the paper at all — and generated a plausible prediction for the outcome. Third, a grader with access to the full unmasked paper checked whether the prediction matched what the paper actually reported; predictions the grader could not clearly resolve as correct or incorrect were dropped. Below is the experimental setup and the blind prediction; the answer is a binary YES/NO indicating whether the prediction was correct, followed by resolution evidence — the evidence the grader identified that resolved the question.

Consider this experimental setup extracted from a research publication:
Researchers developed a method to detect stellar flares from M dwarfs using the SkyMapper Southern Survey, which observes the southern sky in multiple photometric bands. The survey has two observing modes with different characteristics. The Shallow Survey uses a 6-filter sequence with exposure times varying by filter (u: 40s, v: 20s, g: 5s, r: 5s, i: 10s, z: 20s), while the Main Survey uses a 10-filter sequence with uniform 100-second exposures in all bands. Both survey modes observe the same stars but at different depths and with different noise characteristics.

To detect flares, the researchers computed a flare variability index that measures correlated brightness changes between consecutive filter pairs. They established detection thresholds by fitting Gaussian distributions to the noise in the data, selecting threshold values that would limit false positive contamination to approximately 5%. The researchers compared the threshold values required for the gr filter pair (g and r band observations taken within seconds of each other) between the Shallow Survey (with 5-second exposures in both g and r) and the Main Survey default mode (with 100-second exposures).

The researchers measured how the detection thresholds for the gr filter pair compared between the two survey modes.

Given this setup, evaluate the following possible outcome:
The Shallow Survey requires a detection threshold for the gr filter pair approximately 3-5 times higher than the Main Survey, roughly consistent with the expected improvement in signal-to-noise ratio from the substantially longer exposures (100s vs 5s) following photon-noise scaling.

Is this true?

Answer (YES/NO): NO